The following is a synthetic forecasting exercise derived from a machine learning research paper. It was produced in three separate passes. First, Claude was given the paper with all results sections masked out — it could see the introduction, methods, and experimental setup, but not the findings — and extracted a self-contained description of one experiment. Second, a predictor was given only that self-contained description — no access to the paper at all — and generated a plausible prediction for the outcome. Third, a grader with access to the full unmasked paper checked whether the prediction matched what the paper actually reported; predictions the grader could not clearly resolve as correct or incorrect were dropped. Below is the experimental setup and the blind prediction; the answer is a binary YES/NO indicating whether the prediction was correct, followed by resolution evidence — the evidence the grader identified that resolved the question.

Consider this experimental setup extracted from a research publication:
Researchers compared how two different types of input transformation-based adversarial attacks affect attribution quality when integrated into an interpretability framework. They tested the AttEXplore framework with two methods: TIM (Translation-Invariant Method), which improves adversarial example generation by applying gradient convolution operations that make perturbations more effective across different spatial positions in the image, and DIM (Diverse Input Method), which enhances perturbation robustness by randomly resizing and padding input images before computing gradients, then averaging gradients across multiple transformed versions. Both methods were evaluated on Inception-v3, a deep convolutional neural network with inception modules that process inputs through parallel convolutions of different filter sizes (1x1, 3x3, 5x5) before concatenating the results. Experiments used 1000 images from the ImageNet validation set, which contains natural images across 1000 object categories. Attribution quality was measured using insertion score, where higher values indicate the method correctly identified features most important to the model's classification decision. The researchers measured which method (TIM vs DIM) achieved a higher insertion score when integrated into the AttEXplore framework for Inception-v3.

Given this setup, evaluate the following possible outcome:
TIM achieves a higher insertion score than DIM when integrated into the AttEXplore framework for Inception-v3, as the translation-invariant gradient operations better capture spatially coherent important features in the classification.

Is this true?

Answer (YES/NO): YES